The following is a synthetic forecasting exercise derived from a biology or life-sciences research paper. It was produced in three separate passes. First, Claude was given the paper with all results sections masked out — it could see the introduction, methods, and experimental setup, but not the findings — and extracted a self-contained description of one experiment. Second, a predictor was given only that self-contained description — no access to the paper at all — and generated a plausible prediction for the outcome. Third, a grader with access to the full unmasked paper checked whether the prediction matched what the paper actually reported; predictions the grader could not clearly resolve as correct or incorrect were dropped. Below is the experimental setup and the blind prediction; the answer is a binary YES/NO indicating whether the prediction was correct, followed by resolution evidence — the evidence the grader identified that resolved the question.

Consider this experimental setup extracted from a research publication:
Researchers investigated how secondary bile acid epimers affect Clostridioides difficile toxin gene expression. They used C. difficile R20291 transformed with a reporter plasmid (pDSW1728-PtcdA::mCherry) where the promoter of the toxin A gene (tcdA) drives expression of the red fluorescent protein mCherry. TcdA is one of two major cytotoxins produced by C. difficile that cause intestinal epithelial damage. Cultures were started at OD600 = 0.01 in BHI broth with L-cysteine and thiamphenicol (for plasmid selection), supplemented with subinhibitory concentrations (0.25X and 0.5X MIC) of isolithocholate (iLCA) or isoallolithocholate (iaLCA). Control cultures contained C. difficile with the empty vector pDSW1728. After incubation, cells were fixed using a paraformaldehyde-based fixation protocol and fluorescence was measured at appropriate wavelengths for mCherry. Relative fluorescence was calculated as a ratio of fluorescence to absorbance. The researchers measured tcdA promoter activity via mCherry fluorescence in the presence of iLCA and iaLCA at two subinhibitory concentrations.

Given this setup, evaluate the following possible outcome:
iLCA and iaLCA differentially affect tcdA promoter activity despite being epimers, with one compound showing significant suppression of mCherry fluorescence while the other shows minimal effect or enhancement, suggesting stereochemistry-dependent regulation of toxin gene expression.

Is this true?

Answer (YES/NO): NO